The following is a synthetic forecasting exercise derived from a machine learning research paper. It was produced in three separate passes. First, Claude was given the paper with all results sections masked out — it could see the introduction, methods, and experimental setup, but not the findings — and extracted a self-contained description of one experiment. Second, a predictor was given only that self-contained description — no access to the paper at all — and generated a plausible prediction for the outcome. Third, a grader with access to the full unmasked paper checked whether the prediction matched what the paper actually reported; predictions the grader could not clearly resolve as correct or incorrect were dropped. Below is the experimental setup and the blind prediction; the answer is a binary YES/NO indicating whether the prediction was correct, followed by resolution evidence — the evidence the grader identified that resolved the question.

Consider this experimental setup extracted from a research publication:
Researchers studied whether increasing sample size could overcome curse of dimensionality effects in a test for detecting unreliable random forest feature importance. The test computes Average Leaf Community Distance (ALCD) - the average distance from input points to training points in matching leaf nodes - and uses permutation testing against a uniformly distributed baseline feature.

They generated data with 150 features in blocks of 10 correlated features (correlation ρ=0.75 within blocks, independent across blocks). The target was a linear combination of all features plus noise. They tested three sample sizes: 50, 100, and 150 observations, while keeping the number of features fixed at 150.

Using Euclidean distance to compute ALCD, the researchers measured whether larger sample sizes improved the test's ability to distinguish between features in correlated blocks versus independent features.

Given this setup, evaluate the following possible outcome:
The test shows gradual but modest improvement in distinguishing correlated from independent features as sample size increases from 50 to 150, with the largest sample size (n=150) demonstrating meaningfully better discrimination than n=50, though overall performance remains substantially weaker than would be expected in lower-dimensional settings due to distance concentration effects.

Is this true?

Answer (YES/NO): NO